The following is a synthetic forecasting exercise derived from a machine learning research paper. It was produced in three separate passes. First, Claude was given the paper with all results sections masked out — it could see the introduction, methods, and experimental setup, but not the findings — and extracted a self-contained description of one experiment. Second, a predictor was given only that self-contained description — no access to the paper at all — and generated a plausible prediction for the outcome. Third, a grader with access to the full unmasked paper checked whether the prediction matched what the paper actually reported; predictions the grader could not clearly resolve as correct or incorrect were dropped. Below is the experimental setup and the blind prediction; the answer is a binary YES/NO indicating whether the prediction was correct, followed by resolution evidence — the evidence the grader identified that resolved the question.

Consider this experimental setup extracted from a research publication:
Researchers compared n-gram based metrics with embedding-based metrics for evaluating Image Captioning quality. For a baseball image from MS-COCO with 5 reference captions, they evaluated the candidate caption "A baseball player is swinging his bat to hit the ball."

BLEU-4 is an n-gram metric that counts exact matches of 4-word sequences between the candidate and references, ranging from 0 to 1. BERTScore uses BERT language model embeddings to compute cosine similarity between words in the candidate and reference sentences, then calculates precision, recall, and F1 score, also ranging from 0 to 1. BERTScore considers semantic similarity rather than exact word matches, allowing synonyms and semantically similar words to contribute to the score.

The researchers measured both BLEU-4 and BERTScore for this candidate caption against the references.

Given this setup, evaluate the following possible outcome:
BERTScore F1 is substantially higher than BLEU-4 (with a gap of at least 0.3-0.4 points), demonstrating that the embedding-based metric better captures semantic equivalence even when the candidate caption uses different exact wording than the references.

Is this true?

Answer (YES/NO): YES